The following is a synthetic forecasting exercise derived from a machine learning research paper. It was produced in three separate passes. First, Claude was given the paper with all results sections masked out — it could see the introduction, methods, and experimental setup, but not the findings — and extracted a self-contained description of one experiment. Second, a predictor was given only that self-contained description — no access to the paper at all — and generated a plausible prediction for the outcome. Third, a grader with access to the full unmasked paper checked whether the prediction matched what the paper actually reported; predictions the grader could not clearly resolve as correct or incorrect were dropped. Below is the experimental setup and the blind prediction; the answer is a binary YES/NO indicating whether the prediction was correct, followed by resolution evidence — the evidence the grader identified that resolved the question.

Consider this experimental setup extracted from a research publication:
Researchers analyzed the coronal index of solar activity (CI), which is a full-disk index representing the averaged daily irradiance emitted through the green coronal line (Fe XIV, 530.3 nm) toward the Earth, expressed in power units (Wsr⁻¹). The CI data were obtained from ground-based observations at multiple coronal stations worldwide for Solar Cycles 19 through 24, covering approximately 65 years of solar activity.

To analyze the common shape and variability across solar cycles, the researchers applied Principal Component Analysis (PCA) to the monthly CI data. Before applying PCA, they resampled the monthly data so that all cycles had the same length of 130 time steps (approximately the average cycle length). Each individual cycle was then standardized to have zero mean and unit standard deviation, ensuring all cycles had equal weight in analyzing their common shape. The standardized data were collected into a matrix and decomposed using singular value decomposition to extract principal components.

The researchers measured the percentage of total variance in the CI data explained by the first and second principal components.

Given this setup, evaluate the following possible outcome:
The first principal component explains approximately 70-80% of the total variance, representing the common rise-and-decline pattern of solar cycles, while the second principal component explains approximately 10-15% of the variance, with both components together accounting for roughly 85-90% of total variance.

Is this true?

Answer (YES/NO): NO